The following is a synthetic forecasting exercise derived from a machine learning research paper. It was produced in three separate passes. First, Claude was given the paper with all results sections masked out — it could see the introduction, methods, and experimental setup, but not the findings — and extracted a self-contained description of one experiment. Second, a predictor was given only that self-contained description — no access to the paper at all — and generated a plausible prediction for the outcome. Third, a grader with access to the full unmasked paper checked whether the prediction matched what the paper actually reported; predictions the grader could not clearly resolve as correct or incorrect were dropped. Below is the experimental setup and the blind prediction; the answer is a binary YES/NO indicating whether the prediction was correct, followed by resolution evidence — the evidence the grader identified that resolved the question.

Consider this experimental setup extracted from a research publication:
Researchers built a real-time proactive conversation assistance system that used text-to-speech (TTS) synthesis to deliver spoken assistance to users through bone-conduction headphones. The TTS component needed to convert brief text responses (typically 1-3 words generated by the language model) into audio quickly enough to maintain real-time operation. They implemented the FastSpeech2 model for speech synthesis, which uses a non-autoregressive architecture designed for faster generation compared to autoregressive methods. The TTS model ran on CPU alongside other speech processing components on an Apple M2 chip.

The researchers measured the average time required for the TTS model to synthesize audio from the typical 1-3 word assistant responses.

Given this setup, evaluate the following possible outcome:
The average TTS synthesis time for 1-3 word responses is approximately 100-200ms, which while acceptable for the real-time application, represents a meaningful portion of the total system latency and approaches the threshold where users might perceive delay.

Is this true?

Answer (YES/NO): NO